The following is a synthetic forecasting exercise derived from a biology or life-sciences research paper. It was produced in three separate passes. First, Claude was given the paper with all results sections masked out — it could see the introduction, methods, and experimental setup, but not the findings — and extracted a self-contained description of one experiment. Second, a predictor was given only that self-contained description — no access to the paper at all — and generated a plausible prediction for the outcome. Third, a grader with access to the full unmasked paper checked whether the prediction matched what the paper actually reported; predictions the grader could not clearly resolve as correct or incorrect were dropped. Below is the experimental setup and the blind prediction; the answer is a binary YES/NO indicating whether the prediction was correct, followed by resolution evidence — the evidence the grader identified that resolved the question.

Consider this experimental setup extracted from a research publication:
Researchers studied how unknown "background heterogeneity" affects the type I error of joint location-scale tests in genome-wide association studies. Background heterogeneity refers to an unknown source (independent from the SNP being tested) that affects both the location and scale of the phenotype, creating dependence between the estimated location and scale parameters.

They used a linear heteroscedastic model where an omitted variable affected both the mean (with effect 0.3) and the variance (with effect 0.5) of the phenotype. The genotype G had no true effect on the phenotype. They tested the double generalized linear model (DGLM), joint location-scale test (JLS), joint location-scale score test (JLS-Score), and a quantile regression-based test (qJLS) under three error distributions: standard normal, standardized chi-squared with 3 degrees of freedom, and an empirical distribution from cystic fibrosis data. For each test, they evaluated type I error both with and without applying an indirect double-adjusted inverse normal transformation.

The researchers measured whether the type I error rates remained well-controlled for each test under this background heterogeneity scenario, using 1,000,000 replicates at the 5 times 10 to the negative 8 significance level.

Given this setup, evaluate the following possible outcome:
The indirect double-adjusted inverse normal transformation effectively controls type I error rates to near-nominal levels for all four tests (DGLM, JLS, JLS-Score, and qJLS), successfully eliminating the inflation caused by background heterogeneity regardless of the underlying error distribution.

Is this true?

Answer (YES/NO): NO